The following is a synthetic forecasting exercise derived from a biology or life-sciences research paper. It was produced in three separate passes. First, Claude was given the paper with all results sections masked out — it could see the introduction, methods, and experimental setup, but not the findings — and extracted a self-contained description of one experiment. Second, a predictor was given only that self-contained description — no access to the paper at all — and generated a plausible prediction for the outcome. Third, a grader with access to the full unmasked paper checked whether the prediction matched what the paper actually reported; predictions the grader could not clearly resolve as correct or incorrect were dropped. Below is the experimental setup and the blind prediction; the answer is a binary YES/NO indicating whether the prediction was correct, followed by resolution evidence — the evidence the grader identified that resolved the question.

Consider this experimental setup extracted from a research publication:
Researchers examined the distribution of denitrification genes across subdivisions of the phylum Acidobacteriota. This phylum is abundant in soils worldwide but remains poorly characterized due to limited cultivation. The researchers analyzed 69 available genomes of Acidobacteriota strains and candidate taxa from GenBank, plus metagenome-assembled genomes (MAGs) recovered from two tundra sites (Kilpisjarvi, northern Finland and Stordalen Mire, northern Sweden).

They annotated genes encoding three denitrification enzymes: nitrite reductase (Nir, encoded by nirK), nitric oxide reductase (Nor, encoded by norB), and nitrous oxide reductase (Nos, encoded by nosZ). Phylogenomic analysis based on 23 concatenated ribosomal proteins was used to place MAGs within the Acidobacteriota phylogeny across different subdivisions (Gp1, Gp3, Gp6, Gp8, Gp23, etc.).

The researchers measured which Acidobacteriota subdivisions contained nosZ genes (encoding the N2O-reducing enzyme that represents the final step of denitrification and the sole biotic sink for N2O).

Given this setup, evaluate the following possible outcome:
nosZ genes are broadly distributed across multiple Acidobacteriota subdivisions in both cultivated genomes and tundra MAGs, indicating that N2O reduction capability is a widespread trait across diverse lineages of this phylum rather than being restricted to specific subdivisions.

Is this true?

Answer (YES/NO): NO